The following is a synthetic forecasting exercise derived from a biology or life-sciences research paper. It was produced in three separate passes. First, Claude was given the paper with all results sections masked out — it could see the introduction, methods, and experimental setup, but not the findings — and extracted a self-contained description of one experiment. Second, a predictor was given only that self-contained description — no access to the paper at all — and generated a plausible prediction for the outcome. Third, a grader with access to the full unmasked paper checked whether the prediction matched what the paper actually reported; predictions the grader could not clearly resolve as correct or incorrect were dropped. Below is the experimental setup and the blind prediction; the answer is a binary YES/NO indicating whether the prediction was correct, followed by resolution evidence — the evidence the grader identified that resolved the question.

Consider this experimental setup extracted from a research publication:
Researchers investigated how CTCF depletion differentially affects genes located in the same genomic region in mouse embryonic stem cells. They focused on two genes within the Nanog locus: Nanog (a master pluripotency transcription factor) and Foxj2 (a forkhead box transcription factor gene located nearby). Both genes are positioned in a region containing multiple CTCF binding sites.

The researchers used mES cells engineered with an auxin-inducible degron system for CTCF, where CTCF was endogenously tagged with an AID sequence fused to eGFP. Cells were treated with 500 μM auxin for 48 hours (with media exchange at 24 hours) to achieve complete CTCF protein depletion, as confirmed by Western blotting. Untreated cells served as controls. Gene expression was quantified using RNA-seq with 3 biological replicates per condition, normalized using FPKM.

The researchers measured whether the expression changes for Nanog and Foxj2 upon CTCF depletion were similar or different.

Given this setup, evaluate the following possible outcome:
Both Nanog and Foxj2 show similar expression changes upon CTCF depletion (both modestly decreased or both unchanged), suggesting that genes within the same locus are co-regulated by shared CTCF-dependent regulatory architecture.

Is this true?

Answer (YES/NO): NO